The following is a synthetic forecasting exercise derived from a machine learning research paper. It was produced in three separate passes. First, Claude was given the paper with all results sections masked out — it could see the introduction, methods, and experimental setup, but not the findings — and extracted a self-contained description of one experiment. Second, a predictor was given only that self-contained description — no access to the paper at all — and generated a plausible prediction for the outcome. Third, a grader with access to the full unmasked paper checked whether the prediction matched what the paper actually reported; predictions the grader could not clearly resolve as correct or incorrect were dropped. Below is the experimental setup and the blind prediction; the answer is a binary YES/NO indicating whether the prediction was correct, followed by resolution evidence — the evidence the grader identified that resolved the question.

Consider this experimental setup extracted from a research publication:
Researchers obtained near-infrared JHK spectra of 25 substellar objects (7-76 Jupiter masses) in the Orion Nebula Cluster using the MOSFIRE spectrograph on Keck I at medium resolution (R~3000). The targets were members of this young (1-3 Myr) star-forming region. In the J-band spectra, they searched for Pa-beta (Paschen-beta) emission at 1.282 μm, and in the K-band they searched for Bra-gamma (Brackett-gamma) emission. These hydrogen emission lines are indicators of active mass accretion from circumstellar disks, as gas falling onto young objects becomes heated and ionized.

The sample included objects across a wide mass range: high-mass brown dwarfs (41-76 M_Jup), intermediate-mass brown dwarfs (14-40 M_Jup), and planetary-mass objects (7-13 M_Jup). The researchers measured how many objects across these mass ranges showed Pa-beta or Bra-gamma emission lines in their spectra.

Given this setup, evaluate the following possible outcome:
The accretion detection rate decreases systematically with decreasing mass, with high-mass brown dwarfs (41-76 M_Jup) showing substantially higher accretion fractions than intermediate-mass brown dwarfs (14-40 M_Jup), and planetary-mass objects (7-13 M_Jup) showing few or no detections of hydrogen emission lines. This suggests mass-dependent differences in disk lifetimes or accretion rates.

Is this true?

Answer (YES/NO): NO